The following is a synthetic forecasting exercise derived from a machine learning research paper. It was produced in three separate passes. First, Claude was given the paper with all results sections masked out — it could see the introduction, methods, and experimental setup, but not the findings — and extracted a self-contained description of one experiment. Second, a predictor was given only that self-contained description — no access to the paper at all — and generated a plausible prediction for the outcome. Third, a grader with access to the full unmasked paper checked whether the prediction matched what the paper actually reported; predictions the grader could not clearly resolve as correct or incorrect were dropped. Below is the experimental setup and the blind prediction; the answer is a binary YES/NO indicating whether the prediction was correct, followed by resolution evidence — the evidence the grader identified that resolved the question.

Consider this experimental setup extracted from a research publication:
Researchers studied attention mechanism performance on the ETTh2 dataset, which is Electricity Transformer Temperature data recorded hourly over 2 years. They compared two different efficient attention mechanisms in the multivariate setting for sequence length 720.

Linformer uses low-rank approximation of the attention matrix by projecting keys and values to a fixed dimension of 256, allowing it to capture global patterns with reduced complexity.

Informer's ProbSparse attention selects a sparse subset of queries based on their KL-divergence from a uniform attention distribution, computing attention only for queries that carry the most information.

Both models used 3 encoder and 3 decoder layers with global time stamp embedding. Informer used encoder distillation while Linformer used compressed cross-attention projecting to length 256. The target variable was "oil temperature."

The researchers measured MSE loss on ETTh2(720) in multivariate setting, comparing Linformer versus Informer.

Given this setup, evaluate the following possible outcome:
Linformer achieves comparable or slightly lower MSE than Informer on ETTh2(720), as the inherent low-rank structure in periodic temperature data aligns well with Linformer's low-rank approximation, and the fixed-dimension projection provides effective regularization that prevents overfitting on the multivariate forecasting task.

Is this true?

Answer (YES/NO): NO